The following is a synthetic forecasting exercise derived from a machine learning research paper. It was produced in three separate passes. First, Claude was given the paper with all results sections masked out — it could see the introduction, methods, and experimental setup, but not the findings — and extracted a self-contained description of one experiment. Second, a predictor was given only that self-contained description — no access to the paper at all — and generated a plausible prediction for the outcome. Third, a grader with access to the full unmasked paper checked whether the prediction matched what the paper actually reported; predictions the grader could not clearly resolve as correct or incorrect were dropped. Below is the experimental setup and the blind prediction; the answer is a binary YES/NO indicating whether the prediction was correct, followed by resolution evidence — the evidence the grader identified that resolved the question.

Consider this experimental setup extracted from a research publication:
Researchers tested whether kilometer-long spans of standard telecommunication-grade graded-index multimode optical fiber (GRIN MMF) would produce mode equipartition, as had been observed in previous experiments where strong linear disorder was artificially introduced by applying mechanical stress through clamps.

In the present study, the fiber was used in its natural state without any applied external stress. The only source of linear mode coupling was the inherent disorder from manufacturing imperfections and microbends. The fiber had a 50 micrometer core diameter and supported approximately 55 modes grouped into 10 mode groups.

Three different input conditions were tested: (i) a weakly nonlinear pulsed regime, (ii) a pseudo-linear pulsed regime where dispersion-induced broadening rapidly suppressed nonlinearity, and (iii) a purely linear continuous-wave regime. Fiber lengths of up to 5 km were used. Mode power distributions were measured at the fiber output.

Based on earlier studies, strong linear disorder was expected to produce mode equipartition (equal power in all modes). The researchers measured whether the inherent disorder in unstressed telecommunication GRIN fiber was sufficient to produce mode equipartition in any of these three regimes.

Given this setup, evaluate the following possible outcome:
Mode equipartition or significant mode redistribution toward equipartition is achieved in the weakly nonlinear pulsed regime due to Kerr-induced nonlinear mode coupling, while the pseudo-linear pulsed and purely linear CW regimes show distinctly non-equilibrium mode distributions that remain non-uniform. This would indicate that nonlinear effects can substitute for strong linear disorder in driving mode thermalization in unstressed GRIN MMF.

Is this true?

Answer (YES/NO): NO